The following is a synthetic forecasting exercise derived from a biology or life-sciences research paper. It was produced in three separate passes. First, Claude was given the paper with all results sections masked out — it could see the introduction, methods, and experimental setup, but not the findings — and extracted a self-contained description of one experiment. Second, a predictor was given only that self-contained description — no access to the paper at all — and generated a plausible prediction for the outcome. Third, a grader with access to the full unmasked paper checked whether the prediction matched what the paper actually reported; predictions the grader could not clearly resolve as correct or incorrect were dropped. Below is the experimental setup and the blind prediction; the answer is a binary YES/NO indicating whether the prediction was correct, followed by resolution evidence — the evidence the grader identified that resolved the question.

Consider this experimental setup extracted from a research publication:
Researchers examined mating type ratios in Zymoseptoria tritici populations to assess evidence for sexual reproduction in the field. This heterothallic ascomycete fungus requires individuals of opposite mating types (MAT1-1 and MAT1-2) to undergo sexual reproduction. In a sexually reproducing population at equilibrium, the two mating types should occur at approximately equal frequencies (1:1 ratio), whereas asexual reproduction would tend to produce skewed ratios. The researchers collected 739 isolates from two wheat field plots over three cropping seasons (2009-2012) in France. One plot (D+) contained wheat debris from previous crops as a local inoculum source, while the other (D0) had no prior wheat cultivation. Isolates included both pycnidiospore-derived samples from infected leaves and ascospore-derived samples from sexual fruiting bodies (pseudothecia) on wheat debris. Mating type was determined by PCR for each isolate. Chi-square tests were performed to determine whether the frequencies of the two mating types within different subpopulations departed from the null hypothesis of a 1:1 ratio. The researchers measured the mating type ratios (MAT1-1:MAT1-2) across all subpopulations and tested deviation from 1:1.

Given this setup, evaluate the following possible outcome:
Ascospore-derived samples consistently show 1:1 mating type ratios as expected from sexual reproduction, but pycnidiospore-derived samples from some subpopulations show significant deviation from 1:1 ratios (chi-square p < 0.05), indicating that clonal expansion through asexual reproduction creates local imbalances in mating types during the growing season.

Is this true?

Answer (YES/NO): NO